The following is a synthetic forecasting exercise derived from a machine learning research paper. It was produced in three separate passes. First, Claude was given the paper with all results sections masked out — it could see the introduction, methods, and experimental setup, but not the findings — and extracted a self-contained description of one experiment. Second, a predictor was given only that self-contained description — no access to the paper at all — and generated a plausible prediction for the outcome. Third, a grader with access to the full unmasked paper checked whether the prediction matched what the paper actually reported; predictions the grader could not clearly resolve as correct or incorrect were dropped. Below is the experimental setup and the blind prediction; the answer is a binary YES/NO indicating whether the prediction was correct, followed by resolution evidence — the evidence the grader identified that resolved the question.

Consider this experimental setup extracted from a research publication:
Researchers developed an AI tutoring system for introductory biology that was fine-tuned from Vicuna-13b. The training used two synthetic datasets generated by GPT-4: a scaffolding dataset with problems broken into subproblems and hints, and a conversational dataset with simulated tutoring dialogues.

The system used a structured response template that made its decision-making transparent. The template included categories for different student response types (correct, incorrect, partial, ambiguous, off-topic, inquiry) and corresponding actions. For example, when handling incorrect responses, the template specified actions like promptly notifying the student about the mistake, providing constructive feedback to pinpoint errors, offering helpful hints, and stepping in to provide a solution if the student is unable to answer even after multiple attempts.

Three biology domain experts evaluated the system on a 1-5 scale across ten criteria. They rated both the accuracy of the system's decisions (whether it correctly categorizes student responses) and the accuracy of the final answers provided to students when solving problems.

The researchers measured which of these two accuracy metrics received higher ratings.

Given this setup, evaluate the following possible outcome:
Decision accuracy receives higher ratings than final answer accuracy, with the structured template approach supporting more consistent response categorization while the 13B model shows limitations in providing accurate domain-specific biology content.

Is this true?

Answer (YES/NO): YES